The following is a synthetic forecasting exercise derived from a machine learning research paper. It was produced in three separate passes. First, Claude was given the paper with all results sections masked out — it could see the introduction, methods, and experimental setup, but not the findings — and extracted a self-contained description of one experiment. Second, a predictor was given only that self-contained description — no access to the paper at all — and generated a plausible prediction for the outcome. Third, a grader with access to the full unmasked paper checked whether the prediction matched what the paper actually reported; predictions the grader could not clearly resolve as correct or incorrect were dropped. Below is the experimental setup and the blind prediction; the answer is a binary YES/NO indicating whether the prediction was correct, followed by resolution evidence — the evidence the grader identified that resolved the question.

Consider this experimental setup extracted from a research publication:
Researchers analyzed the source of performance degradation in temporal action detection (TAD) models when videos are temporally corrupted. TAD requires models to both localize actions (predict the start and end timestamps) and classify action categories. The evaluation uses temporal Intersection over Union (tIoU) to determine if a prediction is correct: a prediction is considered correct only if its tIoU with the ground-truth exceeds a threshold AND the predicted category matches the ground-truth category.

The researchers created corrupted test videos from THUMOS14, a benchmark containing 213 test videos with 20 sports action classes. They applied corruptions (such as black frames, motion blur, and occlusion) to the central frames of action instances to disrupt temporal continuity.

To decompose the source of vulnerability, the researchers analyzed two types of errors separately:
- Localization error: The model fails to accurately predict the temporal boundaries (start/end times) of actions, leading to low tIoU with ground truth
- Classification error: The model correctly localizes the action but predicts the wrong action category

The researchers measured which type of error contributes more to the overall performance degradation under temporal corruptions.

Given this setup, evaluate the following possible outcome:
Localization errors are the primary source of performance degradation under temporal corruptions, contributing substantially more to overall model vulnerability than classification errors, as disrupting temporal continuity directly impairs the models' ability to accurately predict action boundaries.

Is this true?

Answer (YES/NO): YES